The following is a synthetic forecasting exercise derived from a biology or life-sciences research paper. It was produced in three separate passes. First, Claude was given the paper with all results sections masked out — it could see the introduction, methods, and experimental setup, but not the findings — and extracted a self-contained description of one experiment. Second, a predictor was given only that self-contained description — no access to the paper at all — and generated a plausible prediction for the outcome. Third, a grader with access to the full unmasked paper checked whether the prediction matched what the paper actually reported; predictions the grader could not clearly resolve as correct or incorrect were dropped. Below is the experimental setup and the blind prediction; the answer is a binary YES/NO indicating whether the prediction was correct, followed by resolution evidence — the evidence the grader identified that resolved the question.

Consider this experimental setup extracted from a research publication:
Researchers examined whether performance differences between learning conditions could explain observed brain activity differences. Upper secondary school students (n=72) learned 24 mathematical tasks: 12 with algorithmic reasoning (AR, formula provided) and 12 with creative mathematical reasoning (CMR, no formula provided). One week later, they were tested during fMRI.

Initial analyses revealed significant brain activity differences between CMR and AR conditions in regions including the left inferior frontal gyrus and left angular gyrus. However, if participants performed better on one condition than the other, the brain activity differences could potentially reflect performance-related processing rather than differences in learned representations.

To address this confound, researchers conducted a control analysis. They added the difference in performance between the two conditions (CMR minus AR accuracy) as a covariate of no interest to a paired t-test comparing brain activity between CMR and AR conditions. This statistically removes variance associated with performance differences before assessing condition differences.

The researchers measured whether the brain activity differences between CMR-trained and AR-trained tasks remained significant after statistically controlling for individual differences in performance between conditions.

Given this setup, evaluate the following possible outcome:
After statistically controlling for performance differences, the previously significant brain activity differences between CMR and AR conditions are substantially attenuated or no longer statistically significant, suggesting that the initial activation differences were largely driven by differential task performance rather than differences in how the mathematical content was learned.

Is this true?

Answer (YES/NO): NO